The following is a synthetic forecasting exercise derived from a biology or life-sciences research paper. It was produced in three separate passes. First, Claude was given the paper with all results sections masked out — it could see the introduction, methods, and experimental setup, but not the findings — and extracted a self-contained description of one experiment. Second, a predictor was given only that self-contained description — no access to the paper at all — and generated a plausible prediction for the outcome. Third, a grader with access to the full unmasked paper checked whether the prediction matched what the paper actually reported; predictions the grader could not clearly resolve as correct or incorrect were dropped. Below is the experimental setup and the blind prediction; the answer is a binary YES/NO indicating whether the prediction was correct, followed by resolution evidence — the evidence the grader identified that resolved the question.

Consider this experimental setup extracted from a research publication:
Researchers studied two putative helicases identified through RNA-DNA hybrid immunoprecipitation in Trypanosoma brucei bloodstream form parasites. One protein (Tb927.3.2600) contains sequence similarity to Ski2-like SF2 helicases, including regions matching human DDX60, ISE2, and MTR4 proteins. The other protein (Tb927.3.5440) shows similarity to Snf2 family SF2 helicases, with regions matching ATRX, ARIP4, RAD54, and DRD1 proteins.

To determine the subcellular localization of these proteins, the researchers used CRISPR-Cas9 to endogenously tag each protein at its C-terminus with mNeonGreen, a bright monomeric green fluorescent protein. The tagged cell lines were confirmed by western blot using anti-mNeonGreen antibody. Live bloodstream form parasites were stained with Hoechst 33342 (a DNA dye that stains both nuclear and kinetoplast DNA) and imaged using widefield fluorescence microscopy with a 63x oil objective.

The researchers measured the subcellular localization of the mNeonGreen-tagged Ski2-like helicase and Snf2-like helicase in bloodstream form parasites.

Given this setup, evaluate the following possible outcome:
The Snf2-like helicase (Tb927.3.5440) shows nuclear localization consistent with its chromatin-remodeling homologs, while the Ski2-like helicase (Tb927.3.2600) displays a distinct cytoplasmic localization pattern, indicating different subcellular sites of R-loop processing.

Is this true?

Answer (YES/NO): YES